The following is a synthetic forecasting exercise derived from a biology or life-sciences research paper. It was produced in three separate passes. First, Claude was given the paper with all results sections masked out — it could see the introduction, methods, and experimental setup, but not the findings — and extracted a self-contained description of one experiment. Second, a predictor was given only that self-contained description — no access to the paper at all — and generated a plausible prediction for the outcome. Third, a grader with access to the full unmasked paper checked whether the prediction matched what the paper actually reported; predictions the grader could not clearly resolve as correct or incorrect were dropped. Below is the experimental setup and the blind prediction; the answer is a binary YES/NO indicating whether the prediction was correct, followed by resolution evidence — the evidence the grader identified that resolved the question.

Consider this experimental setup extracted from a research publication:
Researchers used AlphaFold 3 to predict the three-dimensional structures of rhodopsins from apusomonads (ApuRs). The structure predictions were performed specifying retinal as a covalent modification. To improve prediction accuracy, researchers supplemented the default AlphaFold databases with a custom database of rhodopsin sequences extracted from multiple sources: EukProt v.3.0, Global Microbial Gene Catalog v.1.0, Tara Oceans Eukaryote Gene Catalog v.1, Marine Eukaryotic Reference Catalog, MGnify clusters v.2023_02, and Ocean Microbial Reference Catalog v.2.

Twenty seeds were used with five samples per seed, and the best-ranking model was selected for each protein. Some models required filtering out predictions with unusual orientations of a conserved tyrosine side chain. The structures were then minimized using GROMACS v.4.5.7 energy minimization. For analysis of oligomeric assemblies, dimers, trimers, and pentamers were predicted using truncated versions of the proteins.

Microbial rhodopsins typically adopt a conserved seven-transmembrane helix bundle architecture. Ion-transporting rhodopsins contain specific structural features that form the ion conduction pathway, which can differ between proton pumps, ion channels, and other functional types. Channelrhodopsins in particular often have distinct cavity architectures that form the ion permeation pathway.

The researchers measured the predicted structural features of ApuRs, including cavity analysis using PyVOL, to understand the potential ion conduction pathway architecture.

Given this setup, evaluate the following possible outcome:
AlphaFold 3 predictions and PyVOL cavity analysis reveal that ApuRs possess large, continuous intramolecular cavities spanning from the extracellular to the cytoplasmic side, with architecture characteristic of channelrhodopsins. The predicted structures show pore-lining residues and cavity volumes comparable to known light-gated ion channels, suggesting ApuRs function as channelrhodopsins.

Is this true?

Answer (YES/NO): NO